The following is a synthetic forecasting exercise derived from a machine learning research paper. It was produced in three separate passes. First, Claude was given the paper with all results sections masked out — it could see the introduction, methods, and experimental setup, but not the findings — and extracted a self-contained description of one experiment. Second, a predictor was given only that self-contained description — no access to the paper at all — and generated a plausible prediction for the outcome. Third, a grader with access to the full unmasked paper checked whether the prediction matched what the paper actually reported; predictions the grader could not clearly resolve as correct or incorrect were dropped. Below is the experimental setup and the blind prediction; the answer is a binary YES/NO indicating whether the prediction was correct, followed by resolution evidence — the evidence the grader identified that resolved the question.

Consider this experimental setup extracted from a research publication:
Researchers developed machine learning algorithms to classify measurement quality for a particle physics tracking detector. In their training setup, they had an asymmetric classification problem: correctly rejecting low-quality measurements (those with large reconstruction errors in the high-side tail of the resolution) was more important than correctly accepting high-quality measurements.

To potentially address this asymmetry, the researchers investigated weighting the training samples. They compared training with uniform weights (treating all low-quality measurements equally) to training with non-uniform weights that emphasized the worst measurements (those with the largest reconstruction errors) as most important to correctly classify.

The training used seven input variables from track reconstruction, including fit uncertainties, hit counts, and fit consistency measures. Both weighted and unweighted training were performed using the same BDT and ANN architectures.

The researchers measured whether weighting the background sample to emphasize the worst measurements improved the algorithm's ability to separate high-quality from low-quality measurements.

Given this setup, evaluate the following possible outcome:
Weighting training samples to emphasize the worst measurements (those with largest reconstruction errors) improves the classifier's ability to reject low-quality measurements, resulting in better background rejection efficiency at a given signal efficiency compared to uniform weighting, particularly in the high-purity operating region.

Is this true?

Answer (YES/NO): NO